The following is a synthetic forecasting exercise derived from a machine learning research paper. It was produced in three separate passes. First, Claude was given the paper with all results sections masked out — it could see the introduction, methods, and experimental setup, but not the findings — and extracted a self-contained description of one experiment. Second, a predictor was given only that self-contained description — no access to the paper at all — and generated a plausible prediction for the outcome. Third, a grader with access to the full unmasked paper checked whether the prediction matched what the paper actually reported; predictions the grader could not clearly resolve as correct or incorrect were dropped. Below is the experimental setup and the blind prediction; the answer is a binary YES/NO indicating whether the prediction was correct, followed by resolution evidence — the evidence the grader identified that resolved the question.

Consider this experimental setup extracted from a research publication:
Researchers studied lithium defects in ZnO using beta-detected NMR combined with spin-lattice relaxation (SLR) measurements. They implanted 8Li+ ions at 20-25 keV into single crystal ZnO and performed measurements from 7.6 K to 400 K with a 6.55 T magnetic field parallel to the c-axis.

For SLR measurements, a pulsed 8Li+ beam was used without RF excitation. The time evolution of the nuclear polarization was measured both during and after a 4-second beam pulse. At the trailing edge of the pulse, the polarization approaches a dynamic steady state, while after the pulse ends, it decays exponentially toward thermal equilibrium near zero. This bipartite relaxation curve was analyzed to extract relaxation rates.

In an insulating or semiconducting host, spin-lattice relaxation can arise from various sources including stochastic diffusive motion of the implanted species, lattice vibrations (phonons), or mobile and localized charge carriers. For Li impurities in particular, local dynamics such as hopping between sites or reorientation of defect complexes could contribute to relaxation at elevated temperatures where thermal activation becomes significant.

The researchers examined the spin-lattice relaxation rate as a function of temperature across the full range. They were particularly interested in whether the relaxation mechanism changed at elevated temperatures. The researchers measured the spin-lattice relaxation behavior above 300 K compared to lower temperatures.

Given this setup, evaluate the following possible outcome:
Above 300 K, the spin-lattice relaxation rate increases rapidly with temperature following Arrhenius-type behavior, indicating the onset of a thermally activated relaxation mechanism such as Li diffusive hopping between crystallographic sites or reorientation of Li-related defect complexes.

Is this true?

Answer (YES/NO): NO